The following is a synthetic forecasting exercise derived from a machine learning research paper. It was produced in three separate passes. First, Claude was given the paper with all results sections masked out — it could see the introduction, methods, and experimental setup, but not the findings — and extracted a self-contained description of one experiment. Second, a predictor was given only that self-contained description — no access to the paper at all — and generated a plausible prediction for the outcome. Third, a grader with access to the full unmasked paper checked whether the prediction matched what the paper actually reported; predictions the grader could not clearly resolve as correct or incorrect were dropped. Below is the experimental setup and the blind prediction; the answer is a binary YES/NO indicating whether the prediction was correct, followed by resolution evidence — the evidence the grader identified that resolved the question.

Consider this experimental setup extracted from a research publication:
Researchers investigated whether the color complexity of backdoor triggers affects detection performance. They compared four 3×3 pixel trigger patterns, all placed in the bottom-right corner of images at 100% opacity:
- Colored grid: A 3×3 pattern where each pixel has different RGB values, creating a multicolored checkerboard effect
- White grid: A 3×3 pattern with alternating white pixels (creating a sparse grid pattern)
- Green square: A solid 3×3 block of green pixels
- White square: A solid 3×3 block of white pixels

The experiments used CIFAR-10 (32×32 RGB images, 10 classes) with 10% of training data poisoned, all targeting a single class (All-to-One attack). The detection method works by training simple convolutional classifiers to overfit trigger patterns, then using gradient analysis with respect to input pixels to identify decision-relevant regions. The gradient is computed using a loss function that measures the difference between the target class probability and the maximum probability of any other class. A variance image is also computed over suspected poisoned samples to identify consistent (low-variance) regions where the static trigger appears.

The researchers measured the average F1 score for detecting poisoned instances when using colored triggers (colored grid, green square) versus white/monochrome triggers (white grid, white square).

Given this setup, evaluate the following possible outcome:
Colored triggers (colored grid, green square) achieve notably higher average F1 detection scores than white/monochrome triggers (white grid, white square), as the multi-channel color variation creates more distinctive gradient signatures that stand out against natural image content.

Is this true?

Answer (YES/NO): NO